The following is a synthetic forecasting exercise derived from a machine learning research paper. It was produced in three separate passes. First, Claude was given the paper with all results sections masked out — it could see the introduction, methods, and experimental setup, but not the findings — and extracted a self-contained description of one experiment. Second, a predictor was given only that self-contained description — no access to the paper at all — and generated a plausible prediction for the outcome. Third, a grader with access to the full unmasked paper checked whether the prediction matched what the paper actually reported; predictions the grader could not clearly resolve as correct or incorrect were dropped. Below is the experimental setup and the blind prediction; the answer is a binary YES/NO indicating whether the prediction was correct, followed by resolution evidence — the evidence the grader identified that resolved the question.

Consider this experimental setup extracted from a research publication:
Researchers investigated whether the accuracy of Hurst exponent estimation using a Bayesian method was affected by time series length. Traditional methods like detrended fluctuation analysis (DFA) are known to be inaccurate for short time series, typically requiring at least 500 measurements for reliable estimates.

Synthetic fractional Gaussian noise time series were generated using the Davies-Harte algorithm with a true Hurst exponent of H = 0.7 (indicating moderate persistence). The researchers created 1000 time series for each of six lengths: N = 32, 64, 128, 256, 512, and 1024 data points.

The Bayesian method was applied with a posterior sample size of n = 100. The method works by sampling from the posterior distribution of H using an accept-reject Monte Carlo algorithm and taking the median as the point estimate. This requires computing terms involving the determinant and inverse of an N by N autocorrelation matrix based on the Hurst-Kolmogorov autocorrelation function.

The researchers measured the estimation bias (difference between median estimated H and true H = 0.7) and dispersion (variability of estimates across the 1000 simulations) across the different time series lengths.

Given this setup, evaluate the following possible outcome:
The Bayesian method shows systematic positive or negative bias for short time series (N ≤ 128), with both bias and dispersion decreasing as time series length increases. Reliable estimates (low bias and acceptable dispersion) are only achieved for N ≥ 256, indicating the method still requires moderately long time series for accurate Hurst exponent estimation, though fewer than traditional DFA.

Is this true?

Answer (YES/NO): NO